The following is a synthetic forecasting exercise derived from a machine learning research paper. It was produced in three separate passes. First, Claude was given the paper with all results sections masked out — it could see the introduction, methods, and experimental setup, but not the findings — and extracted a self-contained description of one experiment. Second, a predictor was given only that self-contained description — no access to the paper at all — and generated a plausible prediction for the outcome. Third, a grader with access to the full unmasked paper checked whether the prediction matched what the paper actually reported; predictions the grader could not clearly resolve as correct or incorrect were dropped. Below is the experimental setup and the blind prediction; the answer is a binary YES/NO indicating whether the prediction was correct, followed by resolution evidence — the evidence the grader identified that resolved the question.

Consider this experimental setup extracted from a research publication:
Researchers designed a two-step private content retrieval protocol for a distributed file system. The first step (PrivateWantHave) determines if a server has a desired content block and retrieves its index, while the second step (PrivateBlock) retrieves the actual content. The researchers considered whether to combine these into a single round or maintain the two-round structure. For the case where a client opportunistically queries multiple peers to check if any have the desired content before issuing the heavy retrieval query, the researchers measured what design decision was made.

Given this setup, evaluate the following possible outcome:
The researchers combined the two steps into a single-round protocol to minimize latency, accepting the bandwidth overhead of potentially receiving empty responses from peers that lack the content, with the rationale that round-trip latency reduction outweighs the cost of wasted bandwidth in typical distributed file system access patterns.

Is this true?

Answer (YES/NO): NO